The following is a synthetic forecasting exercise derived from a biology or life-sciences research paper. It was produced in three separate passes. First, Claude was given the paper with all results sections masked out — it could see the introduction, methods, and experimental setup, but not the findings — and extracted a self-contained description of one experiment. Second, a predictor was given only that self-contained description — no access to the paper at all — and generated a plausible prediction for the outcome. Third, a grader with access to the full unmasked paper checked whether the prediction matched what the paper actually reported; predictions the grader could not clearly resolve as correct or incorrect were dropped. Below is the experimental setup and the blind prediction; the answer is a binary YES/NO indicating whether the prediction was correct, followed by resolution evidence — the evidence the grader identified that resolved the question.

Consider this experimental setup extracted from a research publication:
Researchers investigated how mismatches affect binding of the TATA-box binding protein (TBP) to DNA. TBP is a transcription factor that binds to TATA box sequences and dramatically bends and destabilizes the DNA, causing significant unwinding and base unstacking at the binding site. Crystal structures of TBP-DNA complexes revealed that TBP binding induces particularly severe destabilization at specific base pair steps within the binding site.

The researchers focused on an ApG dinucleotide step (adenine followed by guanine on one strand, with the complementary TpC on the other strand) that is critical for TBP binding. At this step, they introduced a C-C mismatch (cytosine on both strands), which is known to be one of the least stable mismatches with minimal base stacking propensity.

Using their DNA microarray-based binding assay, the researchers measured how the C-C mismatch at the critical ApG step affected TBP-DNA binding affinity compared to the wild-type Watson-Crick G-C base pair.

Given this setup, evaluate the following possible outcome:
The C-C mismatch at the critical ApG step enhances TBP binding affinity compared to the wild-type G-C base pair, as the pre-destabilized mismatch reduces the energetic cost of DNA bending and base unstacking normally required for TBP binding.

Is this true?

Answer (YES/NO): YES